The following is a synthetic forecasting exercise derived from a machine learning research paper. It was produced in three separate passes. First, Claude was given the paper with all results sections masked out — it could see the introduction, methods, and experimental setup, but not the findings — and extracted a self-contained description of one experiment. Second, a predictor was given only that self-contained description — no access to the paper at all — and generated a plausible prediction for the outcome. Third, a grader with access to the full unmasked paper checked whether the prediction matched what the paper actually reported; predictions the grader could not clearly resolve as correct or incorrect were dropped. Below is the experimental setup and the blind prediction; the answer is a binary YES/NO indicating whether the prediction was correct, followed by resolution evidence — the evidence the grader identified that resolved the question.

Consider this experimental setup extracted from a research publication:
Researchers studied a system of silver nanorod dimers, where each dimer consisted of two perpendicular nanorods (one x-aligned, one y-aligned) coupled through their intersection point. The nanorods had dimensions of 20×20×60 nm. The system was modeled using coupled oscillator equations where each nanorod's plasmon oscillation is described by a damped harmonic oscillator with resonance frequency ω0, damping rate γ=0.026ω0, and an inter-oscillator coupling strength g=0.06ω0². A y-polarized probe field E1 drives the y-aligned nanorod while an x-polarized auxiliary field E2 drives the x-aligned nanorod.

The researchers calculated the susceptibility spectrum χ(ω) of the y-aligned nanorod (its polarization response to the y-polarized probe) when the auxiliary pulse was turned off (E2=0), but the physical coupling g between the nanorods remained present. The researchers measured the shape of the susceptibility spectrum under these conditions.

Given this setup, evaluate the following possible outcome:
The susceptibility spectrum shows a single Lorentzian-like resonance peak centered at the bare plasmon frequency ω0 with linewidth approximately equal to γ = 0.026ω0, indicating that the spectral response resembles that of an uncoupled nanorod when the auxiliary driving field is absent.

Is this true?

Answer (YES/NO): NO